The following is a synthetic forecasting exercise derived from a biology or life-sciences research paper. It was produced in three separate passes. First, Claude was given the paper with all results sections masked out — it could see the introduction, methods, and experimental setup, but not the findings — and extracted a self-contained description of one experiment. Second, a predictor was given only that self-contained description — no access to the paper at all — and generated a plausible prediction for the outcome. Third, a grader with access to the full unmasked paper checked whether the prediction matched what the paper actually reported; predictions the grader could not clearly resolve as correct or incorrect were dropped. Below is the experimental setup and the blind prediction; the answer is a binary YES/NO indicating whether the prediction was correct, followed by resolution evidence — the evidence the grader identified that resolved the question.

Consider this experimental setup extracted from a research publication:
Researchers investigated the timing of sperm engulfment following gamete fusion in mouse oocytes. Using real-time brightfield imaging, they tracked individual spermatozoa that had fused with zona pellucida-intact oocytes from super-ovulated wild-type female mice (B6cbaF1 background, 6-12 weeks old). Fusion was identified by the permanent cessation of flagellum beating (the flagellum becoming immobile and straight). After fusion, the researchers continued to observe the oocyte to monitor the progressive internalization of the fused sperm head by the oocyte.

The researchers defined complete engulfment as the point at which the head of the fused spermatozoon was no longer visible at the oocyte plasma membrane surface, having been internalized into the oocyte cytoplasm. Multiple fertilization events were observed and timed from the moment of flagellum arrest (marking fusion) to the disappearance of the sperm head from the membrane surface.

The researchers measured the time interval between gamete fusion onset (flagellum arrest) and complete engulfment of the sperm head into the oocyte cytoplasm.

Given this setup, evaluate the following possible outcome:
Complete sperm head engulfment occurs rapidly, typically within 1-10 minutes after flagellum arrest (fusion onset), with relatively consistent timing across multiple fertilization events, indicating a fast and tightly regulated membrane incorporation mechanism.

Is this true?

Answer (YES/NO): NO